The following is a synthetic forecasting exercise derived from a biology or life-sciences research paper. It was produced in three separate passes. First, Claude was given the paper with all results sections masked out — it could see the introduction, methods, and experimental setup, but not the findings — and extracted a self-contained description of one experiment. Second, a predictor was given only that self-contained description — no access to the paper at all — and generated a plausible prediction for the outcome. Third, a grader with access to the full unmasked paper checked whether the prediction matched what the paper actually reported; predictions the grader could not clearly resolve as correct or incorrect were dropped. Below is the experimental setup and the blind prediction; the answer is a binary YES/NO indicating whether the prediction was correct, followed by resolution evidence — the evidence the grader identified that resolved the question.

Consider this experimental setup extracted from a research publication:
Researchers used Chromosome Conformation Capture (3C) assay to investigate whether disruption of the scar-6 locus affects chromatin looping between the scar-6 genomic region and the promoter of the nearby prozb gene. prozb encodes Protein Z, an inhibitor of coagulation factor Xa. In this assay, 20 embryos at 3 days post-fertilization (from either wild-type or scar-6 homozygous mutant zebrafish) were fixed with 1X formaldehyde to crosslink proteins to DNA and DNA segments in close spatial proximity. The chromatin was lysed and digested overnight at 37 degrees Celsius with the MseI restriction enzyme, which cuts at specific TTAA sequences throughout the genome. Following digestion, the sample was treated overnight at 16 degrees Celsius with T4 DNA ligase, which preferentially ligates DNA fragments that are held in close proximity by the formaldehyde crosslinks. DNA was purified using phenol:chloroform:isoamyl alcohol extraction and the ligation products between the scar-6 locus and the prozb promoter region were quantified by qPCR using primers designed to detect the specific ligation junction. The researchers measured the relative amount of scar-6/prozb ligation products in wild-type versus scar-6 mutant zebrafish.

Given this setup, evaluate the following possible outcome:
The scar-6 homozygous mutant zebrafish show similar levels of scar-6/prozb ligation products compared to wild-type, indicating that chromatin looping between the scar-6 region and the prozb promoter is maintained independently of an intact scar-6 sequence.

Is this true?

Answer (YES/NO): NO